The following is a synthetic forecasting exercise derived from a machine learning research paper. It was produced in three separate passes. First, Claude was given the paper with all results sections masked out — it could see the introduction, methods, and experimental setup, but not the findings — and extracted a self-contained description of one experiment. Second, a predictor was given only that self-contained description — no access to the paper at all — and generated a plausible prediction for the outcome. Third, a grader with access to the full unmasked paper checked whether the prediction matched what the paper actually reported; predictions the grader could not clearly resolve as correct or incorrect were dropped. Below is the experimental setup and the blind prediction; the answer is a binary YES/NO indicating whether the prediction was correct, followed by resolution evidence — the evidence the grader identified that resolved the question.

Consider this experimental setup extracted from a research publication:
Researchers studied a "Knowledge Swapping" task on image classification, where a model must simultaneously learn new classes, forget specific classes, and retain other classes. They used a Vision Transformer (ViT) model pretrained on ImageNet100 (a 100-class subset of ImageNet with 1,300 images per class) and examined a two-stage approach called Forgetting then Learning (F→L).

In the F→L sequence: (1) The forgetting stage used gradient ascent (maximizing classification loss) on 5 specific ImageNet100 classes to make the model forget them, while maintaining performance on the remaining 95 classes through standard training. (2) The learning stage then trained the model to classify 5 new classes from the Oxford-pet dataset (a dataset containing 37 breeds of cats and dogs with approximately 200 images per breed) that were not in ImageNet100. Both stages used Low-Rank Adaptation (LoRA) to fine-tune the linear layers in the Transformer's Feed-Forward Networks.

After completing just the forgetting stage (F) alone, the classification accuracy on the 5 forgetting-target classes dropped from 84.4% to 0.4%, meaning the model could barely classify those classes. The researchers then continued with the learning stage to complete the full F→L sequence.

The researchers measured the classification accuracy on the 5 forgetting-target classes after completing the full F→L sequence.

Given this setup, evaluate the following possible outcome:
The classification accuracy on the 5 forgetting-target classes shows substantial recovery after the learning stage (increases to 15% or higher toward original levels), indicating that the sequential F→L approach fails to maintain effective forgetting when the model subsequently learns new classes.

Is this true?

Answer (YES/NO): YES